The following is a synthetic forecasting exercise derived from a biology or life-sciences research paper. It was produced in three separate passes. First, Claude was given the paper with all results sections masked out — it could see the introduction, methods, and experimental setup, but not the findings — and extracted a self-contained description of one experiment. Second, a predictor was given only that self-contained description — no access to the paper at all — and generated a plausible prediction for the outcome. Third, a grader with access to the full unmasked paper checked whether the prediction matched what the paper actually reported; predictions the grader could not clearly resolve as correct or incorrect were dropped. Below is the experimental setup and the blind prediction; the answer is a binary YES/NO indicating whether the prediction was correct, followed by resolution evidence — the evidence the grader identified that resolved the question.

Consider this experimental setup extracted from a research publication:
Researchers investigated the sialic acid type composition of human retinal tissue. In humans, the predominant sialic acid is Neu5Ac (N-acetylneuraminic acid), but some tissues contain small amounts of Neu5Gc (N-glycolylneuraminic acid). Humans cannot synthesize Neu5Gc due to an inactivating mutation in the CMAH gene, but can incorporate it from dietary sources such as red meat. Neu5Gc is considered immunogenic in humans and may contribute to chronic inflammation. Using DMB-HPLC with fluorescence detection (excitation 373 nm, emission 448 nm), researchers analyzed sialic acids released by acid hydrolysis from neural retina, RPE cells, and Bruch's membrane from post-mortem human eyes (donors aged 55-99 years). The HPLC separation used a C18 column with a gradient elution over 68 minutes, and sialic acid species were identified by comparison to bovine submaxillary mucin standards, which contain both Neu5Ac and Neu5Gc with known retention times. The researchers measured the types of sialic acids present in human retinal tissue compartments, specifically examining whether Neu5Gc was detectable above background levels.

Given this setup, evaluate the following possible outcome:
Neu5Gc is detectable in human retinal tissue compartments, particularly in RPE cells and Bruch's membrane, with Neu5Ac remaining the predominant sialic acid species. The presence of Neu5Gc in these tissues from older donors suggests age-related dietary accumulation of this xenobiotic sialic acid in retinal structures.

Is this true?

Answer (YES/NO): NO